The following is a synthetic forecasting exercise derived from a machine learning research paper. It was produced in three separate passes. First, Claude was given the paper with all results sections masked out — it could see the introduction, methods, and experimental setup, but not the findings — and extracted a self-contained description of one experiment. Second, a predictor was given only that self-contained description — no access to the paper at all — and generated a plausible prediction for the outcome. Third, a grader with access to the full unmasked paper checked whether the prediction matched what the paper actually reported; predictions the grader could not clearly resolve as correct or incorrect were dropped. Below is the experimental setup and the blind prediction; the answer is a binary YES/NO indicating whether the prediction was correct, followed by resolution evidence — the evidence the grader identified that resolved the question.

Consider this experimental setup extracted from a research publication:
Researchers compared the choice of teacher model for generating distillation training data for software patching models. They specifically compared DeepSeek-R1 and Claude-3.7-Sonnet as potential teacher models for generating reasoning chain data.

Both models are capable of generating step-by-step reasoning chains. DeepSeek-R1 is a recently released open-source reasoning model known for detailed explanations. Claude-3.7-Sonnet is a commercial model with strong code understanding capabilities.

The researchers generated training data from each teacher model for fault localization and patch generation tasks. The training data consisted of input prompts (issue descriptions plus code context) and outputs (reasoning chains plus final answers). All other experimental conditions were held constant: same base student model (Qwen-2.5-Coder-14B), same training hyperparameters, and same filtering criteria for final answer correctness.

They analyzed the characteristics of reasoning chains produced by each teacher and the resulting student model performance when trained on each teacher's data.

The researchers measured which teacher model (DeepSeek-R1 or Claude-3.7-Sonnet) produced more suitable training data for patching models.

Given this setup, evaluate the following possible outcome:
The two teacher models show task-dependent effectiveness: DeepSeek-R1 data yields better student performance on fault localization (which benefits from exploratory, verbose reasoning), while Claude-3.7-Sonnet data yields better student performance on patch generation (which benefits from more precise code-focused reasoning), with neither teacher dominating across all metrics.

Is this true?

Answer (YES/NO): NO